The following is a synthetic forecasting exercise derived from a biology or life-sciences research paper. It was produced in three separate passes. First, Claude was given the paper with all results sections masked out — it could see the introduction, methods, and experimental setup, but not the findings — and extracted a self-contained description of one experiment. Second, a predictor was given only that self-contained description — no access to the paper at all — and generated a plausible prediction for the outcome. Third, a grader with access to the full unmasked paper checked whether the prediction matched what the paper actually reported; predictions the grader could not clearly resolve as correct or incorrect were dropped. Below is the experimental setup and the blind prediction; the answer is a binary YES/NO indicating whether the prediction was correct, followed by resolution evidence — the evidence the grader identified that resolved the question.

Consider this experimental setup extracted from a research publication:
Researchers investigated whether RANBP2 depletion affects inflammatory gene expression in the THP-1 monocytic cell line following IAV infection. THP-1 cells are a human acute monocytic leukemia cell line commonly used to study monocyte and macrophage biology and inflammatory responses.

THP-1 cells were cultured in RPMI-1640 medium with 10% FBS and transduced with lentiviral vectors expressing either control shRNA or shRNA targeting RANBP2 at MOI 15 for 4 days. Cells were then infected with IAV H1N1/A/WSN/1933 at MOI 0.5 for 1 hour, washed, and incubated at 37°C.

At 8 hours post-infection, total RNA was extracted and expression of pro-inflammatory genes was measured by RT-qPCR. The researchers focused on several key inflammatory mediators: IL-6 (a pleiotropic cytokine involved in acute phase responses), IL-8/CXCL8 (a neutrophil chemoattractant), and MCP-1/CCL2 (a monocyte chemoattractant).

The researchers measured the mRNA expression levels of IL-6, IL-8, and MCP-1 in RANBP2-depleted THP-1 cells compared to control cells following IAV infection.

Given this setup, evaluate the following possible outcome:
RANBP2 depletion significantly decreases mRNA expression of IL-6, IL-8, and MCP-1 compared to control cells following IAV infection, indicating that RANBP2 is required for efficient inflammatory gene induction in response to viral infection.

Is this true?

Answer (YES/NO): NO